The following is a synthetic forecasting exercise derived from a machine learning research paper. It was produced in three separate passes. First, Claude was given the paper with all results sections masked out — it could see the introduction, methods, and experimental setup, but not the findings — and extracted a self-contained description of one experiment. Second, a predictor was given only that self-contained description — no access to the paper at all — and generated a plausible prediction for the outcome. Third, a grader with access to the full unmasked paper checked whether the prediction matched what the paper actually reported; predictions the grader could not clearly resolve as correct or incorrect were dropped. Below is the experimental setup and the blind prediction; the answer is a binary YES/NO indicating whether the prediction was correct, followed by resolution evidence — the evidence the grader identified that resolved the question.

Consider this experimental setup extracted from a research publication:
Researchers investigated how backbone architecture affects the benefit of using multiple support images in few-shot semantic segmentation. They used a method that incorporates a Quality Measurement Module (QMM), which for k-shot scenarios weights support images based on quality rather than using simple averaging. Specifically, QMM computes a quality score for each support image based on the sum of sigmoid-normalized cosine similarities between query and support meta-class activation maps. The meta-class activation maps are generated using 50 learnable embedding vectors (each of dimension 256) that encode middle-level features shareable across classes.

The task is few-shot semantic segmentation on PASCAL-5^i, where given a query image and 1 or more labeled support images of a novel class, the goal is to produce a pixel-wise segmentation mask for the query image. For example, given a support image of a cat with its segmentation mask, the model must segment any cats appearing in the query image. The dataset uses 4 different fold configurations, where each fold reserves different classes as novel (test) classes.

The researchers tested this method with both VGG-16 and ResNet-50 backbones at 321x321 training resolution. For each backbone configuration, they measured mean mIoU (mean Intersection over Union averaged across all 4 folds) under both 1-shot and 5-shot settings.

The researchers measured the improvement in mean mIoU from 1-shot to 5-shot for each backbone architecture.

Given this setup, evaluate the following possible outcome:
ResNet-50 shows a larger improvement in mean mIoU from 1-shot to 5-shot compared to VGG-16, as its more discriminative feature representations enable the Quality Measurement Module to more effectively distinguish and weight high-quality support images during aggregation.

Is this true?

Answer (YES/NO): YES